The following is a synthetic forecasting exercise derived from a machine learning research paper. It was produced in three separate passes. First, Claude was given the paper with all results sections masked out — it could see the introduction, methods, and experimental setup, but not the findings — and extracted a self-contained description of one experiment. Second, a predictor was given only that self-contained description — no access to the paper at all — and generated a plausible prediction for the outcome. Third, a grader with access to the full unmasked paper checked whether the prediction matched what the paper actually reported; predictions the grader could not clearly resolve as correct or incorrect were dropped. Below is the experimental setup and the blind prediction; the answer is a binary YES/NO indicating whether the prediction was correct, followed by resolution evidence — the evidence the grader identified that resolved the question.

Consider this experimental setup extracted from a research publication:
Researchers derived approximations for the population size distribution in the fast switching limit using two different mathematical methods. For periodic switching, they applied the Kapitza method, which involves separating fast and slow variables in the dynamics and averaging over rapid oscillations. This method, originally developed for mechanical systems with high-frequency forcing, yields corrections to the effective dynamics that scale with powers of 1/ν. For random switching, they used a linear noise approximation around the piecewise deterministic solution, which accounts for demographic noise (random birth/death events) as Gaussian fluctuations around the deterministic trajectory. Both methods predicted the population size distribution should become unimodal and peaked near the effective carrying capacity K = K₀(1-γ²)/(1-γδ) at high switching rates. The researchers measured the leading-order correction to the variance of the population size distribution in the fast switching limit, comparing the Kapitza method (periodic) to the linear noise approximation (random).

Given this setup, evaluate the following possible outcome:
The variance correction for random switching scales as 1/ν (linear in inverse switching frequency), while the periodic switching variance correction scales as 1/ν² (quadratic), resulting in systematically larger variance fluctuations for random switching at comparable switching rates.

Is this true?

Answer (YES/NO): YES